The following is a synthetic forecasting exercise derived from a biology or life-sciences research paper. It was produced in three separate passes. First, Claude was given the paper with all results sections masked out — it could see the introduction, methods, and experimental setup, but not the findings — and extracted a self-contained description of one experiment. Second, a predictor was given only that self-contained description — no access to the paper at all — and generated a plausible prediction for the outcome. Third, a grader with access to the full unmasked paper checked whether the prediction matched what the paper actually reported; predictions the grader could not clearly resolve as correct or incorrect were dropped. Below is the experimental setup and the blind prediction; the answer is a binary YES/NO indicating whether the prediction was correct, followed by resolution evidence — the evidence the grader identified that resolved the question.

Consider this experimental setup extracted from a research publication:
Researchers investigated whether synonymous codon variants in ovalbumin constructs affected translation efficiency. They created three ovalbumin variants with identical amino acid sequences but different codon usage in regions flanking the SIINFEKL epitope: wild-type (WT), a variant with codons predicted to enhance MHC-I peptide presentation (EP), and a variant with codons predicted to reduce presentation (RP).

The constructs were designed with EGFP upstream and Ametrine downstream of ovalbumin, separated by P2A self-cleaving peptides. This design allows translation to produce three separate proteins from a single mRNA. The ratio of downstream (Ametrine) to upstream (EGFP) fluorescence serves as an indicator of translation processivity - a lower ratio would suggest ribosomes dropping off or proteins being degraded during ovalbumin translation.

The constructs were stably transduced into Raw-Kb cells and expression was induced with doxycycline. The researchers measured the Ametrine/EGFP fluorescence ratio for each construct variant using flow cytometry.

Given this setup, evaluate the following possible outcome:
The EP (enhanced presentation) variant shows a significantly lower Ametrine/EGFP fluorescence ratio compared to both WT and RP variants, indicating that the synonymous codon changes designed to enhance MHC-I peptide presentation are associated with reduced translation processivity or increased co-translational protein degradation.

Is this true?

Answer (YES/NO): NO